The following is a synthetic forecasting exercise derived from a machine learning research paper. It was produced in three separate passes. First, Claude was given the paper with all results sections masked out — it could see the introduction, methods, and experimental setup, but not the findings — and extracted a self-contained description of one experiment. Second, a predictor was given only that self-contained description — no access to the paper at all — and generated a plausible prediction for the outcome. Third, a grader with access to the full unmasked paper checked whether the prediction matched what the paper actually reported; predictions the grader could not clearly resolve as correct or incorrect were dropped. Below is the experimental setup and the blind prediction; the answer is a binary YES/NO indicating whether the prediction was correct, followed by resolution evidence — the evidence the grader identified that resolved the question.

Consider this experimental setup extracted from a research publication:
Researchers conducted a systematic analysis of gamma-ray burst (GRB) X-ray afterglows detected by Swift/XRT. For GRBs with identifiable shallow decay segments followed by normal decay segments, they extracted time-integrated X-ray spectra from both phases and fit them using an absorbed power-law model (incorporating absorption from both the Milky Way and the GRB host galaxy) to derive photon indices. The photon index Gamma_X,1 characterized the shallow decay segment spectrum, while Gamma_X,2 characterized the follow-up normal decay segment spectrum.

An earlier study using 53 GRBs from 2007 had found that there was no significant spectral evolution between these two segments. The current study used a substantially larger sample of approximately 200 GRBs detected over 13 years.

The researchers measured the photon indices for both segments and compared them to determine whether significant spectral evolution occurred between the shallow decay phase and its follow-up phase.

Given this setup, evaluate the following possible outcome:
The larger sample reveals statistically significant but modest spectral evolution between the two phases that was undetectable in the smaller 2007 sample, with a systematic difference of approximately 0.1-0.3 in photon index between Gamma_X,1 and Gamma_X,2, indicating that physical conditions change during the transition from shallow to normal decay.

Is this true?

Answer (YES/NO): NO